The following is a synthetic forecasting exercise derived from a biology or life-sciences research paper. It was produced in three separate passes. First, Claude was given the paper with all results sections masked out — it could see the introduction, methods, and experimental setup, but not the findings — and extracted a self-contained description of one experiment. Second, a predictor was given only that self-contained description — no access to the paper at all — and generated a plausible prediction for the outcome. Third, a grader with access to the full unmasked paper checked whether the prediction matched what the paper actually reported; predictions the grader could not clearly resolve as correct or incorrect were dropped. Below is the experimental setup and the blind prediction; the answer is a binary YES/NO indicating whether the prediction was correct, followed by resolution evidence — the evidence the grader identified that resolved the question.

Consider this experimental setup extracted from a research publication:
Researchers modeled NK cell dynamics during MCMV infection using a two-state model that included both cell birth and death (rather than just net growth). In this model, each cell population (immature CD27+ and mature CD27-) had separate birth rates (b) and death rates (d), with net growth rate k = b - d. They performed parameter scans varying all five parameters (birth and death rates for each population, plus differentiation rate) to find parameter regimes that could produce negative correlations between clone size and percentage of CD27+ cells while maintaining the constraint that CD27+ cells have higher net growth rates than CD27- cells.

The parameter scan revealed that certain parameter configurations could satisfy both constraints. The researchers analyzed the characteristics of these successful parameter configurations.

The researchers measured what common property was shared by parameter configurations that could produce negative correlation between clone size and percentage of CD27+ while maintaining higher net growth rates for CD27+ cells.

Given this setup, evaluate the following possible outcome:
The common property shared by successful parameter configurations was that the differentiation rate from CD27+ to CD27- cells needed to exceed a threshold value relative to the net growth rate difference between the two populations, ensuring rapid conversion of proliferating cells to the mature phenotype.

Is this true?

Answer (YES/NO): NO